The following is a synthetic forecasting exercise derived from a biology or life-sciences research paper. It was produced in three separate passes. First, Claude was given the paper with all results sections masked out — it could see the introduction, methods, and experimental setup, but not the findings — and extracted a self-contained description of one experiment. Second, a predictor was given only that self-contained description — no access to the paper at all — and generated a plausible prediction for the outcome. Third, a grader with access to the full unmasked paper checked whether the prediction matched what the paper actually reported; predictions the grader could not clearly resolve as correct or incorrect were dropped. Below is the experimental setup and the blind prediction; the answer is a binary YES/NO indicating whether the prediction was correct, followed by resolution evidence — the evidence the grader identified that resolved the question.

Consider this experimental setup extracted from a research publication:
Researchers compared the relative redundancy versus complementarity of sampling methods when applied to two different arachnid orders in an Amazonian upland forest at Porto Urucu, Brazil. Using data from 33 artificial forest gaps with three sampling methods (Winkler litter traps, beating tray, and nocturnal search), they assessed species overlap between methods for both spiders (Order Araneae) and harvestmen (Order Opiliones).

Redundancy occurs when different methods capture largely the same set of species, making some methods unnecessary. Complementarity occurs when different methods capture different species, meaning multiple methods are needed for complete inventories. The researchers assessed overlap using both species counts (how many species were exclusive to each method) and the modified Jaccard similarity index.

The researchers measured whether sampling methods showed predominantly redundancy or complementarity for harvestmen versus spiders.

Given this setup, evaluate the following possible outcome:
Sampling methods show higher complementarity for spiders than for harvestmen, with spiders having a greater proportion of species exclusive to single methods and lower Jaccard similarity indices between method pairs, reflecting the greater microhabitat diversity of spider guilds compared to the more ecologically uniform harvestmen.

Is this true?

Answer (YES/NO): YES